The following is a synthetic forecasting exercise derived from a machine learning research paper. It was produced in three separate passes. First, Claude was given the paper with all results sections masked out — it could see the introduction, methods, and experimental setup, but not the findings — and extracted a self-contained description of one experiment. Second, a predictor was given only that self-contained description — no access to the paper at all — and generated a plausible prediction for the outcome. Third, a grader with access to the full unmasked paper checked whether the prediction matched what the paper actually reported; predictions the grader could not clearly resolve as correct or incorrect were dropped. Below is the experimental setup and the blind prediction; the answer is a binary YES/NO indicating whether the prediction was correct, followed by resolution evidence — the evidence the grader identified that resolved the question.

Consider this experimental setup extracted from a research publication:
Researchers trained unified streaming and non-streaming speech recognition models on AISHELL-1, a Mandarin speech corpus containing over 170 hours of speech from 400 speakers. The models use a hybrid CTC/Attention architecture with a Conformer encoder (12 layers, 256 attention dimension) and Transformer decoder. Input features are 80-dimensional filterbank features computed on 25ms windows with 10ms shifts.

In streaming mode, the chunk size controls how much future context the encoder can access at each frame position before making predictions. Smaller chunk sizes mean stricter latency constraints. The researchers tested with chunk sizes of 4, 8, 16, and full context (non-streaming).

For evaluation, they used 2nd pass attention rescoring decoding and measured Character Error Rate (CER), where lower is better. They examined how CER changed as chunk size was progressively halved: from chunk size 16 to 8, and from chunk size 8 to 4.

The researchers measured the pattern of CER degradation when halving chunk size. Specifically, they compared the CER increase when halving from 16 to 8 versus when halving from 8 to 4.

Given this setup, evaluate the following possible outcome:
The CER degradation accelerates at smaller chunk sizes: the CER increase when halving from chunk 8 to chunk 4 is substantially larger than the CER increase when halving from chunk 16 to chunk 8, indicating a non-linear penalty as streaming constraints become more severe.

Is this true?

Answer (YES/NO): NO